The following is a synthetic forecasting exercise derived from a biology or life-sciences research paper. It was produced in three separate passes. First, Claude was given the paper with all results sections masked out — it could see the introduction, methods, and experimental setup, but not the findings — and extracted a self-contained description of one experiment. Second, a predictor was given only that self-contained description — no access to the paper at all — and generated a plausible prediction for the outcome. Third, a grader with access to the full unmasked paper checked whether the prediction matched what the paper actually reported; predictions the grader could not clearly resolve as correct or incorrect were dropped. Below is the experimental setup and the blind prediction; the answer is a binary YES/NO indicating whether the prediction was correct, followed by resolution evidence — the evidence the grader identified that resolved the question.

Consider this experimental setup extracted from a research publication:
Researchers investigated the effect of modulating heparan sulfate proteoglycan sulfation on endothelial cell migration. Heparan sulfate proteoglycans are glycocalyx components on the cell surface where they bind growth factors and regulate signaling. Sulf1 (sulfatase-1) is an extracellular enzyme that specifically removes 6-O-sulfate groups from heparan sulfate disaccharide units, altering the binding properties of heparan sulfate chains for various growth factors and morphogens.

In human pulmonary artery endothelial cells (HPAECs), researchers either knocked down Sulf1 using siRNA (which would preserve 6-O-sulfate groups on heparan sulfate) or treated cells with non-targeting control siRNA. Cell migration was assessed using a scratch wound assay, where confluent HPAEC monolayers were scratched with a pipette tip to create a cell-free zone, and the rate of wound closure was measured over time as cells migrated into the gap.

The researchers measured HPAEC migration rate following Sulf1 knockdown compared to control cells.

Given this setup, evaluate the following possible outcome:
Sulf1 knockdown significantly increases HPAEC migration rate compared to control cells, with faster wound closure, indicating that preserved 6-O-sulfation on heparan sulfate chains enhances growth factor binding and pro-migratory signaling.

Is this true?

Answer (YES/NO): YES